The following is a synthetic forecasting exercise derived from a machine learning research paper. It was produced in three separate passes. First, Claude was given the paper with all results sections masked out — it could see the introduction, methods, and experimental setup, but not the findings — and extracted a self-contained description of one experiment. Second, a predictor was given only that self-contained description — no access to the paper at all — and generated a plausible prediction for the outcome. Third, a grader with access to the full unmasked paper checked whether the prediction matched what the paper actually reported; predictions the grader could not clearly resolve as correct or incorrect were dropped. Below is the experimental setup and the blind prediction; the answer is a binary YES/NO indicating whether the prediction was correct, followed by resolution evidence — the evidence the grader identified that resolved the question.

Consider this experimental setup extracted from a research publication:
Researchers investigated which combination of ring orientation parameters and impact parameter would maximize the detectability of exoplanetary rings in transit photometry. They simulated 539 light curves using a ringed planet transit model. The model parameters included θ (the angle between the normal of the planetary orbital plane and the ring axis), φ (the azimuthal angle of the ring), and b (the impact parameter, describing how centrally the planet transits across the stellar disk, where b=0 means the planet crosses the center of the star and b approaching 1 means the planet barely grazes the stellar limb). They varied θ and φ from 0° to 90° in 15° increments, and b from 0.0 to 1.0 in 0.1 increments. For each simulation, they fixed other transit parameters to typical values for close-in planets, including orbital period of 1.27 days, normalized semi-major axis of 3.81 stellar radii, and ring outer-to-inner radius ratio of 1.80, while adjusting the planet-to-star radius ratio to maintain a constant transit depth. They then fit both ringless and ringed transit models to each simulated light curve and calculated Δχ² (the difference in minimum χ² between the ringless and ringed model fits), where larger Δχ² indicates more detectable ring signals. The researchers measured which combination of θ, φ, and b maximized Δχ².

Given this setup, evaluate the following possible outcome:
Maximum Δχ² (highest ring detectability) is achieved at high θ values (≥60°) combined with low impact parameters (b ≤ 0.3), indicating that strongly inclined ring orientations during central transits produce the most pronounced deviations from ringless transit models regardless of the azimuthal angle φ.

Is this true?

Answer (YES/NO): NO